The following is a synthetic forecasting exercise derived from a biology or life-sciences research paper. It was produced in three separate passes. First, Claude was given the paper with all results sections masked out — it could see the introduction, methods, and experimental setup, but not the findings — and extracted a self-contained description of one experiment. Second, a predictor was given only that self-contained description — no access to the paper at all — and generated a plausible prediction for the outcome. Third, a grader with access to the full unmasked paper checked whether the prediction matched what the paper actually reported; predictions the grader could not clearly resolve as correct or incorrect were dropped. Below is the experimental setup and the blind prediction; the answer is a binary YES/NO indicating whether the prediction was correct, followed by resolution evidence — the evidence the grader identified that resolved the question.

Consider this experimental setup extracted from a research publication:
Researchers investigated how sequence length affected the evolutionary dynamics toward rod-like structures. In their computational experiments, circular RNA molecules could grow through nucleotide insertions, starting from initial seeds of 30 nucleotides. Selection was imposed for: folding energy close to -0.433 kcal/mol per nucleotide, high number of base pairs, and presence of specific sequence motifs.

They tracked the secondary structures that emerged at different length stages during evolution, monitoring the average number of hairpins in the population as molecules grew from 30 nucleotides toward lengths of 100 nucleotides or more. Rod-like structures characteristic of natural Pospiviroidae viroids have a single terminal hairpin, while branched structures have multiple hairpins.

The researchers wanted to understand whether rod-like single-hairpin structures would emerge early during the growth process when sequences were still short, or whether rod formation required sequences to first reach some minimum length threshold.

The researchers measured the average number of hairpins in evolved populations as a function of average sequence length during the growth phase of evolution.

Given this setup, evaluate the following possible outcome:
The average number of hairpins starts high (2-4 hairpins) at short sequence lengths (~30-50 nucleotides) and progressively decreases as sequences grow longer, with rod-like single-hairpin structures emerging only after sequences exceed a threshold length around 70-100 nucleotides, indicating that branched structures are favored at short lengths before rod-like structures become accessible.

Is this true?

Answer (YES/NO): NO